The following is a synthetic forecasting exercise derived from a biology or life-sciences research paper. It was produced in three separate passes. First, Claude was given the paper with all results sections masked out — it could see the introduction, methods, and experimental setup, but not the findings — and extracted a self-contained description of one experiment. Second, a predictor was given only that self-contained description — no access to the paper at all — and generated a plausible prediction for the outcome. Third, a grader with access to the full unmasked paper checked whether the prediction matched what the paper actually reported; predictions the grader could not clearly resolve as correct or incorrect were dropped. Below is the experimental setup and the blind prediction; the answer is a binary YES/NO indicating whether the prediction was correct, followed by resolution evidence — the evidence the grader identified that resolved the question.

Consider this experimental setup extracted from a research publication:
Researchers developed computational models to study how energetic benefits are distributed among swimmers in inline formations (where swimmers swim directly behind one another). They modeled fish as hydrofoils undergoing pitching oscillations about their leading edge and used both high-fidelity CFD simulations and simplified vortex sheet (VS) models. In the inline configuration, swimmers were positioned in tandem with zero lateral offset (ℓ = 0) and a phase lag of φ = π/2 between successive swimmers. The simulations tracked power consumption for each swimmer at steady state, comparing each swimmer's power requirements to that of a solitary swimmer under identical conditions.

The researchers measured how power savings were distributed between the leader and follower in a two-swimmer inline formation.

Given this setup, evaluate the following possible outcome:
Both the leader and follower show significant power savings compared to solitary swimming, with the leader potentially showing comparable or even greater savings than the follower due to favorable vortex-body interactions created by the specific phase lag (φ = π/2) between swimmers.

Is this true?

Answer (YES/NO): NO